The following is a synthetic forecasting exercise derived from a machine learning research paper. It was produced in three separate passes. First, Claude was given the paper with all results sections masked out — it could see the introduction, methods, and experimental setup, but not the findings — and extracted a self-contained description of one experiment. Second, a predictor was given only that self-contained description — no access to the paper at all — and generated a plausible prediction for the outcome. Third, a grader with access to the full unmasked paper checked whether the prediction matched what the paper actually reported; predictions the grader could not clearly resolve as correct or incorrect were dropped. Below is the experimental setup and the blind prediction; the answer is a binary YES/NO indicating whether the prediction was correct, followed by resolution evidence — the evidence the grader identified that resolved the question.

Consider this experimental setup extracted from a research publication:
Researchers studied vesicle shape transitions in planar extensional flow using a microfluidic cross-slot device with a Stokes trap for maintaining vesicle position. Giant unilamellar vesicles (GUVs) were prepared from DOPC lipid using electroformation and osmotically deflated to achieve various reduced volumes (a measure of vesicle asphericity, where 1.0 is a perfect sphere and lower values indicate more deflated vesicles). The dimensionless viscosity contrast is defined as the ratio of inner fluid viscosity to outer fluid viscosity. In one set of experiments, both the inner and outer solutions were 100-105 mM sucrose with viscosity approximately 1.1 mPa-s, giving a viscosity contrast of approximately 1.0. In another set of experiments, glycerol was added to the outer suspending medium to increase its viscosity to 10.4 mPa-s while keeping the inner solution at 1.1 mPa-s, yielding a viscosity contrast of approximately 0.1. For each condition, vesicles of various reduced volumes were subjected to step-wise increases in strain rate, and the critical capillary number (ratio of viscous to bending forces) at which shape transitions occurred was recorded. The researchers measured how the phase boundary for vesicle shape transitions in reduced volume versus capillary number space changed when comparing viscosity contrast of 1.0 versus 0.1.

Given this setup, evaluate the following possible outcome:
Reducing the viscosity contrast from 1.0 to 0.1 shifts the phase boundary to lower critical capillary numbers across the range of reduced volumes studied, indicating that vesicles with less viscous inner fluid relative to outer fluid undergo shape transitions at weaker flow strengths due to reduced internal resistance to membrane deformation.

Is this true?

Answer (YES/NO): NO